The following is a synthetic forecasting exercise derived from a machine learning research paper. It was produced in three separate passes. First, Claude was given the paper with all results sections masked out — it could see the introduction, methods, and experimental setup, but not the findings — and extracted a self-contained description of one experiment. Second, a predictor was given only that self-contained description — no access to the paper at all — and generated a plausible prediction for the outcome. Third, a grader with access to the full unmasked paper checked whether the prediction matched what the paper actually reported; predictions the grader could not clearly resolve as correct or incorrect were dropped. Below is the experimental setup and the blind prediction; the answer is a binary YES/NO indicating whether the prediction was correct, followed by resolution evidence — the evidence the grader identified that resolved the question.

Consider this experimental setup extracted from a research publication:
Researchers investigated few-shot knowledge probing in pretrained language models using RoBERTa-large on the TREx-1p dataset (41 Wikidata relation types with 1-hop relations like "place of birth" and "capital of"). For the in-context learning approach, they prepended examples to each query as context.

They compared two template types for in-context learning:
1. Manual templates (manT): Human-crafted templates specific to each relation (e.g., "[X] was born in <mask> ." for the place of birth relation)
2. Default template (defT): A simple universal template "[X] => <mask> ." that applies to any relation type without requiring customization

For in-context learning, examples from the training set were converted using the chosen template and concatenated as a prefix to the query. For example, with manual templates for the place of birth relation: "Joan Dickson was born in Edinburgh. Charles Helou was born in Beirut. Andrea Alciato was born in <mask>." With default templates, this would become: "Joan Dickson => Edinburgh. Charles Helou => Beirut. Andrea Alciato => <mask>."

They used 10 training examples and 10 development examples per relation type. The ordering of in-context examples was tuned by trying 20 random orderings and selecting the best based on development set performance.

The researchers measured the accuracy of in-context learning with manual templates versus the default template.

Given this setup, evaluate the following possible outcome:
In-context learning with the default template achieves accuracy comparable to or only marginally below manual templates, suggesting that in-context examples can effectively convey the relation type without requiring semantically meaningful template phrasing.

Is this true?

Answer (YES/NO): YES